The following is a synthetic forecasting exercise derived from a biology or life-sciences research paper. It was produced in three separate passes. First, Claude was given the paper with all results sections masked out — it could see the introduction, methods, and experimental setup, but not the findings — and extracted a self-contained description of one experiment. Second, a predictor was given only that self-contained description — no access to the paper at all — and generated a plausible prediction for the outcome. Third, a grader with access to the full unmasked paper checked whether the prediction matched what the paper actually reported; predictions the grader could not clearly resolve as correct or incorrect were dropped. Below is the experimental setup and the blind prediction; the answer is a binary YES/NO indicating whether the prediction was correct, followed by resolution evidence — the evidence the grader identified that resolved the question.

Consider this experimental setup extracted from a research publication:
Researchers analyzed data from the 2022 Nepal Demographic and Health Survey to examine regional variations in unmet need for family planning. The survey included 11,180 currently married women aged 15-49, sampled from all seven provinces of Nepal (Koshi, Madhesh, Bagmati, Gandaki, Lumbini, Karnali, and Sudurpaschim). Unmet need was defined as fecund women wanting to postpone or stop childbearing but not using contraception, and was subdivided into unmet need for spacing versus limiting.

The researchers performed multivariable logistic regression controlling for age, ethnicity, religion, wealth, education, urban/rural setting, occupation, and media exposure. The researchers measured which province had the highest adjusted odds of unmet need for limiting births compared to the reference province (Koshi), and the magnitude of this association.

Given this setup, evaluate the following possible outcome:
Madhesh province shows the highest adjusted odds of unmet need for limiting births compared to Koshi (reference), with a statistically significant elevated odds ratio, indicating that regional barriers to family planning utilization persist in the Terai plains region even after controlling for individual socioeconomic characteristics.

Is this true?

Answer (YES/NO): NO